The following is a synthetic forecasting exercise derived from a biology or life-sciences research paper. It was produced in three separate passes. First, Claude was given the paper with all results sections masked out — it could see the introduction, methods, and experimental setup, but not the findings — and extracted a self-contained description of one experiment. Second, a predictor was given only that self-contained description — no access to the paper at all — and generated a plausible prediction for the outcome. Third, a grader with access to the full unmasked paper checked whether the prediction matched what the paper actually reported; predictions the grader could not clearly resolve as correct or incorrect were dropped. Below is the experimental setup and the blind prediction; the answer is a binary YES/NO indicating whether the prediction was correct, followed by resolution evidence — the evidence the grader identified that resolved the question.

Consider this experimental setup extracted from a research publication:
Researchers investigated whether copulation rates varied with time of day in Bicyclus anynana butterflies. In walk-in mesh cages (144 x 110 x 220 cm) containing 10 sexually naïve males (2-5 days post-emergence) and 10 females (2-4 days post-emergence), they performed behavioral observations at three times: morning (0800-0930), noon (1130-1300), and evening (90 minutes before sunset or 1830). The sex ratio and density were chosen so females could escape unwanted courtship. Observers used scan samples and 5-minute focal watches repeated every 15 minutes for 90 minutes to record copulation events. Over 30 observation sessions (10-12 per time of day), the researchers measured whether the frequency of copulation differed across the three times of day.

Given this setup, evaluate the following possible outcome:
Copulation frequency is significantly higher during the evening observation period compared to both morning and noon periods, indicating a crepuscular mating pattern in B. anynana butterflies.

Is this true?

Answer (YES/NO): NO